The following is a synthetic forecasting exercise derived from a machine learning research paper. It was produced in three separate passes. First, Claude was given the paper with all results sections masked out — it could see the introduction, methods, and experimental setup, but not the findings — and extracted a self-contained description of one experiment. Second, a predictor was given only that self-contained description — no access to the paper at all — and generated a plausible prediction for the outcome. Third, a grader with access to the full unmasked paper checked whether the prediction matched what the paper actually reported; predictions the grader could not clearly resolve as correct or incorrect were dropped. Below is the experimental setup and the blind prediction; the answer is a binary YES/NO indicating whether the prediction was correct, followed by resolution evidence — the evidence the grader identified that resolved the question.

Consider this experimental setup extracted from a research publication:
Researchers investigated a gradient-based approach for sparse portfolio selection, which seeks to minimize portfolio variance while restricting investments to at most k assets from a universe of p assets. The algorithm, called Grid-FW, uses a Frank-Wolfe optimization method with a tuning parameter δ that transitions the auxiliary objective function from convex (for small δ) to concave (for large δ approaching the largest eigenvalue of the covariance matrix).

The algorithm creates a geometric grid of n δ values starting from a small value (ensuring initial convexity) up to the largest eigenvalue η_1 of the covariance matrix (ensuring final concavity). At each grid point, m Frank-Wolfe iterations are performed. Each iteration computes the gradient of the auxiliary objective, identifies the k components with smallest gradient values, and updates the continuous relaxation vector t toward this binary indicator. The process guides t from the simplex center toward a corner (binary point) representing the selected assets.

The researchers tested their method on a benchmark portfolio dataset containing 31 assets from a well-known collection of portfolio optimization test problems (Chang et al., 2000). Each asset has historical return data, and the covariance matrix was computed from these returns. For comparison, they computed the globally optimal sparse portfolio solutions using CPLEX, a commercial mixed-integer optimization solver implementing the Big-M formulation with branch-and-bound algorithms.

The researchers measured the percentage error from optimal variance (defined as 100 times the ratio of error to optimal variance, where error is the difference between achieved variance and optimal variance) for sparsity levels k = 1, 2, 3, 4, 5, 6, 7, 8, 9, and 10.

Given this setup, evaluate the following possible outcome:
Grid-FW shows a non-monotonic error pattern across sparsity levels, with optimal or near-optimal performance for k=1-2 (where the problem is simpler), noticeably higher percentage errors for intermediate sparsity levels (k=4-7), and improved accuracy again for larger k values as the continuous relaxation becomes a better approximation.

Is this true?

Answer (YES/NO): NO